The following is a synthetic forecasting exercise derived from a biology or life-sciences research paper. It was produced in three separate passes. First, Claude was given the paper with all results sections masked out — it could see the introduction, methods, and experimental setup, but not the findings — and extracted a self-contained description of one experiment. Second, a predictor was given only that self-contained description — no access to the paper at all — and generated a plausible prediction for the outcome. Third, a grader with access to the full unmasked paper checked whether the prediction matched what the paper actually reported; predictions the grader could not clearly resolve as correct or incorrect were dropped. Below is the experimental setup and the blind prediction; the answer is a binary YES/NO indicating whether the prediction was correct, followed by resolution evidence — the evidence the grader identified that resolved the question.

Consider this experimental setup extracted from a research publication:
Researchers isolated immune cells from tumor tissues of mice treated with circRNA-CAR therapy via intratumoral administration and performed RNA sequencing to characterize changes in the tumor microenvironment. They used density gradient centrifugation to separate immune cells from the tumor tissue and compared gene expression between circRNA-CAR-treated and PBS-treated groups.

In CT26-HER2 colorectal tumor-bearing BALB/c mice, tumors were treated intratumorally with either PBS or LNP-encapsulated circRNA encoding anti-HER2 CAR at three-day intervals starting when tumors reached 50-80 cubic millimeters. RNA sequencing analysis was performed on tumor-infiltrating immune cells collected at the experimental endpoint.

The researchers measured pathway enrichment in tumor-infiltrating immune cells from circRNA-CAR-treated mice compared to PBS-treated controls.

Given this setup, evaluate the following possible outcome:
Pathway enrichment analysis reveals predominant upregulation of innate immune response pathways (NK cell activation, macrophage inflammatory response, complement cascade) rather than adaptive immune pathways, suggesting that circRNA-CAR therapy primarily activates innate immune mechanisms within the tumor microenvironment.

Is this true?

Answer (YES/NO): NO